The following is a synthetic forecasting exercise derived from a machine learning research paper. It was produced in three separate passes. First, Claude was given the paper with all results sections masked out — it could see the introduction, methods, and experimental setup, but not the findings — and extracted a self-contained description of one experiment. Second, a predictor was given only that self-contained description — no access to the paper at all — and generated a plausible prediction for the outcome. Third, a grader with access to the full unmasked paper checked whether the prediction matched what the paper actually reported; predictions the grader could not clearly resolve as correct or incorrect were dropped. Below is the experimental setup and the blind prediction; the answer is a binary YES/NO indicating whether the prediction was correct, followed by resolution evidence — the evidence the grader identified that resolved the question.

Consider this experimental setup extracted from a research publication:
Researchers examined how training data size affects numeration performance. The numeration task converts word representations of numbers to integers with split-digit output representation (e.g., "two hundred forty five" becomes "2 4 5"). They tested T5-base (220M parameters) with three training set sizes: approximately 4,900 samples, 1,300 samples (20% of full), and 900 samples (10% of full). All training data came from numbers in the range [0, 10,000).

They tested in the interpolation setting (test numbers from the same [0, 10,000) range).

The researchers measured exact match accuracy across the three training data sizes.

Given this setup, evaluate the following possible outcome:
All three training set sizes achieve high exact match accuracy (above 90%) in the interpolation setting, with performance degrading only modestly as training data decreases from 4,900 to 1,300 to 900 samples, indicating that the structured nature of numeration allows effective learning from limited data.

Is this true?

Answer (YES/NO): NO